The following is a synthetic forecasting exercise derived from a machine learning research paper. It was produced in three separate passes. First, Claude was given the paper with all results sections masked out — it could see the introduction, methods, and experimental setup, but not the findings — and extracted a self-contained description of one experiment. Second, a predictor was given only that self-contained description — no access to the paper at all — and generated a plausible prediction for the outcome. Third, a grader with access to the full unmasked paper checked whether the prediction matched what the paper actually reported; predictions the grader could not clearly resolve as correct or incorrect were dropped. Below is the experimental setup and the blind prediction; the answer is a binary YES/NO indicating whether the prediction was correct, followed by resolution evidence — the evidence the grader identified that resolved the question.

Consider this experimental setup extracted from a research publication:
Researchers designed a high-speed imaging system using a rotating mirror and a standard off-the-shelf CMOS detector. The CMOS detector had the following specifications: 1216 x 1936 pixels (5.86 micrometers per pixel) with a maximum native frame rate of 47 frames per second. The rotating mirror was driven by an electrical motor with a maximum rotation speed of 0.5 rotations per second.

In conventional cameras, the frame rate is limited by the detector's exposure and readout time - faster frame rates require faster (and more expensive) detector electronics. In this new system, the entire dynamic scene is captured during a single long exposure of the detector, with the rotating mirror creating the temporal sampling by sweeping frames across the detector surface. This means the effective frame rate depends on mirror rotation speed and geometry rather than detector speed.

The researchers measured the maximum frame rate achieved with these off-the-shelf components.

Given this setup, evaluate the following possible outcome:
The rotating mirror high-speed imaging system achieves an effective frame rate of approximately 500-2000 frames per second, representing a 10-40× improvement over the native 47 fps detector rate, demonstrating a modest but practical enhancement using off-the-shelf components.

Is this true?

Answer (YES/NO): NO